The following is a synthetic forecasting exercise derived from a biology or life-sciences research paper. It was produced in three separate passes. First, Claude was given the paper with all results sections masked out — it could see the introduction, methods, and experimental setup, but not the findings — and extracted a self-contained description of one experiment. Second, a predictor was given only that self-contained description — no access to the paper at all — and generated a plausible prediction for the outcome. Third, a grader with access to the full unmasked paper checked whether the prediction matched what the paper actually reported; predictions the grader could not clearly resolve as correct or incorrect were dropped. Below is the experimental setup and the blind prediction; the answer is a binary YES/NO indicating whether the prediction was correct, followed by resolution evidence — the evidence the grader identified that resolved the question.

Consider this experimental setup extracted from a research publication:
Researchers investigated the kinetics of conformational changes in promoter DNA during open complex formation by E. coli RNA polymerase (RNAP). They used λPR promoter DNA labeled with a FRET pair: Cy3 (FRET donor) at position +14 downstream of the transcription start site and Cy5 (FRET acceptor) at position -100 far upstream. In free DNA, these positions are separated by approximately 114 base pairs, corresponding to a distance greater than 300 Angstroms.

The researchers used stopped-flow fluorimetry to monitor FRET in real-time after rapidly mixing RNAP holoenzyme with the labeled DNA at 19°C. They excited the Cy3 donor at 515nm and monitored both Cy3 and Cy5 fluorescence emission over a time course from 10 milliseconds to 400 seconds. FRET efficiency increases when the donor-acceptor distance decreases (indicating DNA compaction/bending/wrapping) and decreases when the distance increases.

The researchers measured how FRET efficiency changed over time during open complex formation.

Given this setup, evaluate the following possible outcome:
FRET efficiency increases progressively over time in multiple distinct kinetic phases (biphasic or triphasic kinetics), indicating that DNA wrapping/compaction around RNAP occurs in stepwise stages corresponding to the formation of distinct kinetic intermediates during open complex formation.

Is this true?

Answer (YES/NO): YES